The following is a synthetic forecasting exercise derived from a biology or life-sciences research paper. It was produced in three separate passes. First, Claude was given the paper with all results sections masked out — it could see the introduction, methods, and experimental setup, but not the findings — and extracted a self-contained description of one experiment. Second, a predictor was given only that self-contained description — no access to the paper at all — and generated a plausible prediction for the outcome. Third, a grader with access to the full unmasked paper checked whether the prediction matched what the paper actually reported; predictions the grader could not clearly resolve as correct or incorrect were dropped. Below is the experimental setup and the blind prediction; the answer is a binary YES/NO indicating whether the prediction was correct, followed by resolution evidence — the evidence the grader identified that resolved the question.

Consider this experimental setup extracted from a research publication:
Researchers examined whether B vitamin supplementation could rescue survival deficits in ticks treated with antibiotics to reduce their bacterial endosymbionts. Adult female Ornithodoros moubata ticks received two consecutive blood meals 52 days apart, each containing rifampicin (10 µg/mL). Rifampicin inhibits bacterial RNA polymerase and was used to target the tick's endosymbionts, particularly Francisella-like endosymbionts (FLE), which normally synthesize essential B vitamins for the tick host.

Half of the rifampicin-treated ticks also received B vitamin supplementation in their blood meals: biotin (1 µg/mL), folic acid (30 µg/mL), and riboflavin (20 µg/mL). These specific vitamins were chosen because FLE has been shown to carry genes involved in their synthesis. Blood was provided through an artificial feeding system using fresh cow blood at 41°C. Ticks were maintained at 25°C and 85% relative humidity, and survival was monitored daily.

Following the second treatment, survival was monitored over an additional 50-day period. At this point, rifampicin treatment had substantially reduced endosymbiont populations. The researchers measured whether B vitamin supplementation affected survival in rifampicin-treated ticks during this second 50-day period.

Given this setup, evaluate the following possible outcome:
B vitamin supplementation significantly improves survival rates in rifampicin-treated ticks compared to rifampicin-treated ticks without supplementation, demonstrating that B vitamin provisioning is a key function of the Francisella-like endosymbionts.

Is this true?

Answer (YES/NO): NO